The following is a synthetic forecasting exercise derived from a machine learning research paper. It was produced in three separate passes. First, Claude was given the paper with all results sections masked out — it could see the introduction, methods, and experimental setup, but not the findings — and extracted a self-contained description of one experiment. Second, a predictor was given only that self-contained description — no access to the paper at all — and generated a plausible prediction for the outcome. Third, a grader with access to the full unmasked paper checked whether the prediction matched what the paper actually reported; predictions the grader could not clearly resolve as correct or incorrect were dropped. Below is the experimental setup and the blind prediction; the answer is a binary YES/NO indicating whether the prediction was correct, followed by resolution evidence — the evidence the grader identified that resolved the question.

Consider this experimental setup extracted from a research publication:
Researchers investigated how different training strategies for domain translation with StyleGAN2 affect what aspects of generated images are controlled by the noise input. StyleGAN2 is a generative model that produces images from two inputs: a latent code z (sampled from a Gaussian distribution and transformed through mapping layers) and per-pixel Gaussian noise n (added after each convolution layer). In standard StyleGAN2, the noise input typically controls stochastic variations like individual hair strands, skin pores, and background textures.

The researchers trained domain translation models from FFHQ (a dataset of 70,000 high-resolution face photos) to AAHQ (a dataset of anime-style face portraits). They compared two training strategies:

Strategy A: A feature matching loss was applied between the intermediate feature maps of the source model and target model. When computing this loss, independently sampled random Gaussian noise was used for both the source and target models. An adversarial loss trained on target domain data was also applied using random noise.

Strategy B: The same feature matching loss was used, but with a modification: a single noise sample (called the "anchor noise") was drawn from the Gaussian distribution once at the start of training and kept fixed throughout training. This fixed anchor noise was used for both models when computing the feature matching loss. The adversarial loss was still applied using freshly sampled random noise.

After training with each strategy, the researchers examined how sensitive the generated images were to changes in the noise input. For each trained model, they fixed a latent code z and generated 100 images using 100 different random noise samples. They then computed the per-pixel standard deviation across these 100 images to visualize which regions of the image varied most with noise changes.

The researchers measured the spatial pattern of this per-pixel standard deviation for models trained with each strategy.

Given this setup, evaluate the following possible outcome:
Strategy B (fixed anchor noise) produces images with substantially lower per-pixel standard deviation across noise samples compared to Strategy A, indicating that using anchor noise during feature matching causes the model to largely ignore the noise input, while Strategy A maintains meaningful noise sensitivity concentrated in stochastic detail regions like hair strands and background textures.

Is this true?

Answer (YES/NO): NO